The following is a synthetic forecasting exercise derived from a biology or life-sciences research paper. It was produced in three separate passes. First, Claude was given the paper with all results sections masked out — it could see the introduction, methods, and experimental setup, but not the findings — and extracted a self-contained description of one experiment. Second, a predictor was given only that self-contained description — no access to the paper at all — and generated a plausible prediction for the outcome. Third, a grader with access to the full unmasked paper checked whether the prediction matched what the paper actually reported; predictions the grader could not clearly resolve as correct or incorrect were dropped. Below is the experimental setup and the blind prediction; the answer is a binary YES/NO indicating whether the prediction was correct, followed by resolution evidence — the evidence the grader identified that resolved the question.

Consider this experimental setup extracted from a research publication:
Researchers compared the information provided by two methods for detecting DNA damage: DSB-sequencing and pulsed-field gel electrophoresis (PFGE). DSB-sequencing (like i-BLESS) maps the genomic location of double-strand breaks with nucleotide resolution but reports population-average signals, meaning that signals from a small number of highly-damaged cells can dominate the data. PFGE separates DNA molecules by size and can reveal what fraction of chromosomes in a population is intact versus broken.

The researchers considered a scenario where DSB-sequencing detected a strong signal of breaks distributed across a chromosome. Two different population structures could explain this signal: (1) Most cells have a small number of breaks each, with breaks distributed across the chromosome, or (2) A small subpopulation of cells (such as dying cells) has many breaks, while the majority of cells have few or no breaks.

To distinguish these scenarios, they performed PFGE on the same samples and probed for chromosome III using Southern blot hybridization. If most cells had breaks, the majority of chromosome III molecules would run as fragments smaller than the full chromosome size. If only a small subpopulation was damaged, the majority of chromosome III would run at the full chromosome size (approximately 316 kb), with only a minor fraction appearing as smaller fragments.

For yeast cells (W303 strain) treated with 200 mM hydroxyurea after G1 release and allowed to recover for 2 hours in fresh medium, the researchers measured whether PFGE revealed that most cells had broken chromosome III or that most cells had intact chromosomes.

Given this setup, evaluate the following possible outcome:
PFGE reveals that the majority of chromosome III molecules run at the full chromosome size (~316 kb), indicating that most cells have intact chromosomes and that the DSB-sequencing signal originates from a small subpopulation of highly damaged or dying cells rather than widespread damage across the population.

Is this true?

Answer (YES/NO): YES